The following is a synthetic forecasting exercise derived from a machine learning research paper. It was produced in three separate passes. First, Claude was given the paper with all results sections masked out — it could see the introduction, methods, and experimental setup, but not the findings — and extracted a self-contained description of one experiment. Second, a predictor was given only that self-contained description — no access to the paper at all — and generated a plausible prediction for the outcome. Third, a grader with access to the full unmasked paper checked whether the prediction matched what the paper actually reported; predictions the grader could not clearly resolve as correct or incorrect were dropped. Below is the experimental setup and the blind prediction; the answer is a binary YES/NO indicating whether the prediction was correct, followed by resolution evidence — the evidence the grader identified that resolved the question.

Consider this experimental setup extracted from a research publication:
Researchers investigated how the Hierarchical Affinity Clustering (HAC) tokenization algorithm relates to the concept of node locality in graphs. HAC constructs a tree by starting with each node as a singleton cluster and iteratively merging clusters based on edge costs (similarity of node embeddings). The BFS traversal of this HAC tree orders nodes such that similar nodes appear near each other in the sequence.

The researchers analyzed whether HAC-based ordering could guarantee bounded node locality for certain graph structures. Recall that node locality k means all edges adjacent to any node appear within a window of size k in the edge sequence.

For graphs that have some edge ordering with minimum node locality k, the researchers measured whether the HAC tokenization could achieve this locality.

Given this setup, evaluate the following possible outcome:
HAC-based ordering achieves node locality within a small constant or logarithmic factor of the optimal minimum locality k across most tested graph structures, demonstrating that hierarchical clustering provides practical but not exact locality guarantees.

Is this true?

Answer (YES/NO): NO